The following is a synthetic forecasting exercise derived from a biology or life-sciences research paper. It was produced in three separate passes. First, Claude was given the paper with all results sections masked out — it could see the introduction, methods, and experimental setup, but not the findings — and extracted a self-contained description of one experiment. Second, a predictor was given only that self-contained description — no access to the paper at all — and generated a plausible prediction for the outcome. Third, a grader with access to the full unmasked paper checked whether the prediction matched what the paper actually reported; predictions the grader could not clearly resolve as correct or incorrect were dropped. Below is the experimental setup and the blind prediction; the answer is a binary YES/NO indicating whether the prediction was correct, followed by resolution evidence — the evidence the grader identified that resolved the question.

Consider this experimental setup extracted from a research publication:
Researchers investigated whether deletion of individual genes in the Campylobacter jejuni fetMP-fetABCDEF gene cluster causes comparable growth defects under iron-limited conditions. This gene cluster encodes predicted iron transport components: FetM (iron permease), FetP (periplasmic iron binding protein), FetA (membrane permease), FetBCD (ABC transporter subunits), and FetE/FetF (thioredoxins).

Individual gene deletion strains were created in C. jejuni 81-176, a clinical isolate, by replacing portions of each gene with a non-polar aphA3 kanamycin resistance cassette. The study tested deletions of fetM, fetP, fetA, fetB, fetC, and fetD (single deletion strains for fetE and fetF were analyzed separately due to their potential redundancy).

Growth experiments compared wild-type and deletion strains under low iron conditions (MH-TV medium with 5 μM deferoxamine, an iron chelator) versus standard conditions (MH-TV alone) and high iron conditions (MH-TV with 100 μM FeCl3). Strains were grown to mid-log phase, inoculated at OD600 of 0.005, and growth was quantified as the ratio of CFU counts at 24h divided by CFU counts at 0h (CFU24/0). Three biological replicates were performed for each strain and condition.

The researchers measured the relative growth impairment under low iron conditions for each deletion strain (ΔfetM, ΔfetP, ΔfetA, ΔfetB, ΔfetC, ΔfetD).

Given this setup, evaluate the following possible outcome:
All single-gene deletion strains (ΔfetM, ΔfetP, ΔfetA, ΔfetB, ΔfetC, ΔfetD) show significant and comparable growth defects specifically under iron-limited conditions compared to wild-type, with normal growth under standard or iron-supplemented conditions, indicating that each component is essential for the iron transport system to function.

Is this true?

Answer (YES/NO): NO